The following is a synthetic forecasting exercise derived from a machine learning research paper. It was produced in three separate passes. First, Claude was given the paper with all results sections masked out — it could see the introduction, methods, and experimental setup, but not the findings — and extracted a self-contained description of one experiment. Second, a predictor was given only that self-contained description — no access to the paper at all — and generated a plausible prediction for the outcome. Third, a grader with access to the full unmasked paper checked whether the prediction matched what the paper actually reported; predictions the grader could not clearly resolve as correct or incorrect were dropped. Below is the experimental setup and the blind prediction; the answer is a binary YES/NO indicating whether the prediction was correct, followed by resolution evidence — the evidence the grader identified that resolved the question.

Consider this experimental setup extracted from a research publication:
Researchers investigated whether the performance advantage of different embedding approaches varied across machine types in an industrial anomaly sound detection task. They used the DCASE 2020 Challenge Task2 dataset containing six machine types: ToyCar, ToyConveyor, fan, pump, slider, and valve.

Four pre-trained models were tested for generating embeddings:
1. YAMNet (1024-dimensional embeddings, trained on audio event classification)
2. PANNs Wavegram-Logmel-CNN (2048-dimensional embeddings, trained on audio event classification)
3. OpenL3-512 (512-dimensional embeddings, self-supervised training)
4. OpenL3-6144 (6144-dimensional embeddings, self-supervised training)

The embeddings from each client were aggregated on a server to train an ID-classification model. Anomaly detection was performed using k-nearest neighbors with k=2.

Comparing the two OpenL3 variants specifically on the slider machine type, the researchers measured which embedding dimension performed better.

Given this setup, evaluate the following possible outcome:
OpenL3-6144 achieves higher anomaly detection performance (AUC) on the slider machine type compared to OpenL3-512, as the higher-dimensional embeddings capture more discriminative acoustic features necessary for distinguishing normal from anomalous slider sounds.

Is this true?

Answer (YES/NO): NO